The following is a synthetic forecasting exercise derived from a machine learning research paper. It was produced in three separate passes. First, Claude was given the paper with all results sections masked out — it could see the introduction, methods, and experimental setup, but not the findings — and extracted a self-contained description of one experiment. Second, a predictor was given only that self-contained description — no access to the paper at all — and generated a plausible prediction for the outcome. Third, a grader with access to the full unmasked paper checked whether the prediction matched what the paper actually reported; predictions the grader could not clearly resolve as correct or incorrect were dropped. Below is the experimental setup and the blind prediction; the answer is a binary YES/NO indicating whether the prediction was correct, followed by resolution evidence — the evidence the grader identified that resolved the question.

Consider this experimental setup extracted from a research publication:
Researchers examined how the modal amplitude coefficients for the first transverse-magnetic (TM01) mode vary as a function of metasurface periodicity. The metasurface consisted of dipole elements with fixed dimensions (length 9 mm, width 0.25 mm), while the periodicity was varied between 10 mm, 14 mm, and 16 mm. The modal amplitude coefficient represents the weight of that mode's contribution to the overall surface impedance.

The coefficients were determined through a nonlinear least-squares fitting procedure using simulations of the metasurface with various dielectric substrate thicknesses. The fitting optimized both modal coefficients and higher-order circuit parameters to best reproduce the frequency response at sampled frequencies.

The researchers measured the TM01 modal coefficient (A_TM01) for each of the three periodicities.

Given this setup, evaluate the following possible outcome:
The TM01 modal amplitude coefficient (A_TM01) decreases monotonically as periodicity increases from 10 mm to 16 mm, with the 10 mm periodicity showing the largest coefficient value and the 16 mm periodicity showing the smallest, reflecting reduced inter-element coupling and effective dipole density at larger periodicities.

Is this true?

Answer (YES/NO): YES